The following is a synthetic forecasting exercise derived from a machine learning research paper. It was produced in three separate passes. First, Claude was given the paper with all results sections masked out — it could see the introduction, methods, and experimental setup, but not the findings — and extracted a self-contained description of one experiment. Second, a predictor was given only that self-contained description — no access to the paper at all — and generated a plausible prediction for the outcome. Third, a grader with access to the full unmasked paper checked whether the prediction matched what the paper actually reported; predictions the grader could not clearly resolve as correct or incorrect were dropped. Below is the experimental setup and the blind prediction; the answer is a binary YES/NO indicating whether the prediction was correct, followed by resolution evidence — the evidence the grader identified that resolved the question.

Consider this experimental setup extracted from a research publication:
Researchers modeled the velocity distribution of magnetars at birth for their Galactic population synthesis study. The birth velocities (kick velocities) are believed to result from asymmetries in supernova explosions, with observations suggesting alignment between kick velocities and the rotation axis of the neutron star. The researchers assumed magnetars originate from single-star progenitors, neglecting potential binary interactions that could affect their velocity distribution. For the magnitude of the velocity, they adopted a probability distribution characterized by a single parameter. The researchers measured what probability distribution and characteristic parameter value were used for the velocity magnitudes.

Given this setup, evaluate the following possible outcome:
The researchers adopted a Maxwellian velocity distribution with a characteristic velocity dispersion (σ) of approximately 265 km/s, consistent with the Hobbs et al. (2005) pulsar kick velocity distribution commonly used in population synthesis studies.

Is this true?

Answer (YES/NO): YES